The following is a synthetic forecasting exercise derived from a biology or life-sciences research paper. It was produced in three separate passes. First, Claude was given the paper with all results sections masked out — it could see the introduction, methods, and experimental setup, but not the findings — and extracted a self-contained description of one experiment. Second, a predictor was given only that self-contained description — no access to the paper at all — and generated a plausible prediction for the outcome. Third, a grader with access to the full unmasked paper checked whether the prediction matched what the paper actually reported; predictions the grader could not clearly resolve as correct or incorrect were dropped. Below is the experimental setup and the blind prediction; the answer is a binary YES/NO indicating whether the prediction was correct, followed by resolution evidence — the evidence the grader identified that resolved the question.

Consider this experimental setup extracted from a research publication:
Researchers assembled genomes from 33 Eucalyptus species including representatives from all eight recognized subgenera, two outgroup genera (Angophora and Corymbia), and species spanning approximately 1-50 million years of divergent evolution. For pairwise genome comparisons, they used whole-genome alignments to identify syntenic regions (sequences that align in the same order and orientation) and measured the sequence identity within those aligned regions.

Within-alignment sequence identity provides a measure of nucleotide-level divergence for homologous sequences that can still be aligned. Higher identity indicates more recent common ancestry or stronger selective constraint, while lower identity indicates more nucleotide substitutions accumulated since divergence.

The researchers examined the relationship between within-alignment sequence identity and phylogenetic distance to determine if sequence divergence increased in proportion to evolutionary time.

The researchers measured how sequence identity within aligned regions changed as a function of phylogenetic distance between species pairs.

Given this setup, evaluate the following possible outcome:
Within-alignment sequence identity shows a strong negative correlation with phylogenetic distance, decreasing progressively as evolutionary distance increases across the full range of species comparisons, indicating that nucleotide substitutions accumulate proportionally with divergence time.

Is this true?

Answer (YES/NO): NO